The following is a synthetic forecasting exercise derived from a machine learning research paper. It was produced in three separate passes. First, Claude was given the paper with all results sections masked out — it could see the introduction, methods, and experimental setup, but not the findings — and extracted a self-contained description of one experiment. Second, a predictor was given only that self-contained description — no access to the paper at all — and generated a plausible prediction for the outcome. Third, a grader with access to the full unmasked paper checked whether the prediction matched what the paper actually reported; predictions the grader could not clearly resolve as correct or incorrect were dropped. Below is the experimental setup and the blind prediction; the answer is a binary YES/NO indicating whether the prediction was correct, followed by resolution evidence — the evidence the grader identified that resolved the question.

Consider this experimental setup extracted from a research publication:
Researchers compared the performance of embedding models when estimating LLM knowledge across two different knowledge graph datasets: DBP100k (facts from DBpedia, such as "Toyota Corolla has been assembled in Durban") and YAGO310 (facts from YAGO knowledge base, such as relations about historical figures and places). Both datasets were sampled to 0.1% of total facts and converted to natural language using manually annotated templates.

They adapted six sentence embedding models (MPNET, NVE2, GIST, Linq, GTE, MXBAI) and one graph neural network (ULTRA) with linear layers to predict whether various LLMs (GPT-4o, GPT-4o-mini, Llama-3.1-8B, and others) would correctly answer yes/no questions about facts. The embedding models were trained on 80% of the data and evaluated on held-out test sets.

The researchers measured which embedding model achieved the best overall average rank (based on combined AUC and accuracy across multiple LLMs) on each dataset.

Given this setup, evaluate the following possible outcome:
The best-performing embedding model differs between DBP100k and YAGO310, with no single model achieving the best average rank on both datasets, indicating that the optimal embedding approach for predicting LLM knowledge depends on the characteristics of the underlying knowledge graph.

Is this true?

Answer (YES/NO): YES